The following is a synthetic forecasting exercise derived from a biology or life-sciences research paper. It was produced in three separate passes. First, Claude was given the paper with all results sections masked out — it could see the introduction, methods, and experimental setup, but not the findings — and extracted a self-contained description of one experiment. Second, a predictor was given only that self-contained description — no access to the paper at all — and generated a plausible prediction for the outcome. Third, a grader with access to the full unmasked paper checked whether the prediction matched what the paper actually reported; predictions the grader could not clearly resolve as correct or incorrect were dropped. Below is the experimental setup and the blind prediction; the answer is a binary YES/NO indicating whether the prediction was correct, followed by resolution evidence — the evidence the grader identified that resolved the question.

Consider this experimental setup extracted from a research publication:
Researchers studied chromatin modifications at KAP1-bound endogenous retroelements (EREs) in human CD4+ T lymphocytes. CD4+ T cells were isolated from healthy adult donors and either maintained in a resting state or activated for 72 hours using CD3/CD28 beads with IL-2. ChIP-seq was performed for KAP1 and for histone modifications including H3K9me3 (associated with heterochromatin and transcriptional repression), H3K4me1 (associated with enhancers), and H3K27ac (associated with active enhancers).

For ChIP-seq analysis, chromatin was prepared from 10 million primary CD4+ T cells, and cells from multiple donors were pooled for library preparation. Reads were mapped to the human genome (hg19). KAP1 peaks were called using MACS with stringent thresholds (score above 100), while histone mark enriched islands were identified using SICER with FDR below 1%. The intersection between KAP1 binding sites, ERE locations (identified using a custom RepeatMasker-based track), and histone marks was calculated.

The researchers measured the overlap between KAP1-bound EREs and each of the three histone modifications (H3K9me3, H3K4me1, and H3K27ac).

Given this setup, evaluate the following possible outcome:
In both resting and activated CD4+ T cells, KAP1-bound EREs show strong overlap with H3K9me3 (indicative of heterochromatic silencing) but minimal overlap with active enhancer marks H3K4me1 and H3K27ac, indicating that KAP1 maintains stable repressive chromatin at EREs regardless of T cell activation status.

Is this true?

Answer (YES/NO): NO